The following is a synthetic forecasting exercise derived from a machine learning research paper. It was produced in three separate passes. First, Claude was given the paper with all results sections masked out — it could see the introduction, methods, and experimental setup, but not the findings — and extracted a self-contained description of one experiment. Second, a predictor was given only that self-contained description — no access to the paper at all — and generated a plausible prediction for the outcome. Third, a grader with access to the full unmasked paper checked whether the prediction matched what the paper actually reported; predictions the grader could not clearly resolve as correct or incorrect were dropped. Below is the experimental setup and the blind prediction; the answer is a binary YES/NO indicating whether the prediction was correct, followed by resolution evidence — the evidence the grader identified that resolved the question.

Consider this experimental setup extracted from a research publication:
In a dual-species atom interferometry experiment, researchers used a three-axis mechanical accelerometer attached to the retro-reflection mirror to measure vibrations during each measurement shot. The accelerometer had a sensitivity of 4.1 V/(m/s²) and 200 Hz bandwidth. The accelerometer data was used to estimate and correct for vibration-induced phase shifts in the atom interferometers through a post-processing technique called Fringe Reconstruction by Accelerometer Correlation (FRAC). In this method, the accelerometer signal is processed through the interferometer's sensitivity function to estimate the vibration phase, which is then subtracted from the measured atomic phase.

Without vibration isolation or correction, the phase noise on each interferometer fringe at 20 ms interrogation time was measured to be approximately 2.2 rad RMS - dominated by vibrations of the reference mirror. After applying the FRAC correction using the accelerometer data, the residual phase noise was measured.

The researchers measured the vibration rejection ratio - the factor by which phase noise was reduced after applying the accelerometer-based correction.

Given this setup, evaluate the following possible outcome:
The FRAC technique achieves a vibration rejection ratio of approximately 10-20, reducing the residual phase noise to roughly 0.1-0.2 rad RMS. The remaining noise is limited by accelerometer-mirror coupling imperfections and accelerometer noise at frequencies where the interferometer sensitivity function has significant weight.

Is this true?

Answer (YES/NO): NO